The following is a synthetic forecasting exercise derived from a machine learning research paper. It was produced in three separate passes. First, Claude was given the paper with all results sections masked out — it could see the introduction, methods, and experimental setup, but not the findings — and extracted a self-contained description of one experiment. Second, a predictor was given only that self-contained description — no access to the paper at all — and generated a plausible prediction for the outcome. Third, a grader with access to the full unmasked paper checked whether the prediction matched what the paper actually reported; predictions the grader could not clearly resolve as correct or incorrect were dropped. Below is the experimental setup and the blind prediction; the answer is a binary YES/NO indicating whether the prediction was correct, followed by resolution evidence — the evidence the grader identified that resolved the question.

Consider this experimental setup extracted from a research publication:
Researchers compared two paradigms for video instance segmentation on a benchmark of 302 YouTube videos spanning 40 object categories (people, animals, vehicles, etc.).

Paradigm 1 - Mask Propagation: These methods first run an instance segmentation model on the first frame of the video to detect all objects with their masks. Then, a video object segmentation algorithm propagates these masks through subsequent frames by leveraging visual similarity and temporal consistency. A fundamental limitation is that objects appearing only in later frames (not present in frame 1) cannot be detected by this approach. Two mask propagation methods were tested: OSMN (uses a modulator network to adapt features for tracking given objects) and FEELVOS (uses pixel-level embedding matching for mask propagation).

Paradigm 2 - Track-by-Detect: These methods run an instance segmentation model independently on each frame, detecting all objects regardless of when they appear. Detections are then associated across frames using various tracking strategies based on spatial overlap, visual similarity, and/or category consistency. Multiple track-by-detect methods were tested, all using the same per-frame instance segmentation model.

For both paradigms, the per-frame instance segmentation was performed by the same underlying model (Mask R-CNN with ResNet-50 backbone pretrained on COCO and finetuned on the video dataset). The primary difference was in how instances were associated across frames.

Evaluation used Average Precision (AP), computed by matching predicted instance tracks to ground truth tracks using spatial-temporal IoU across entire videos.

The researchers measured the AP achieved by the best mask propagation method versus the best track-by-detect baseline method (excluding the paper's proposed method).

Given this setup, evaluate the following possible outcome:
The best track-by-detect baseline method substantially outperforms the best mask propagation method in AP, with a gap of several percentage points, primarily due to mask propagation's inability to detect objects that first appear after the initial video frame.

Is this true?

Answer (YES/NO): NO